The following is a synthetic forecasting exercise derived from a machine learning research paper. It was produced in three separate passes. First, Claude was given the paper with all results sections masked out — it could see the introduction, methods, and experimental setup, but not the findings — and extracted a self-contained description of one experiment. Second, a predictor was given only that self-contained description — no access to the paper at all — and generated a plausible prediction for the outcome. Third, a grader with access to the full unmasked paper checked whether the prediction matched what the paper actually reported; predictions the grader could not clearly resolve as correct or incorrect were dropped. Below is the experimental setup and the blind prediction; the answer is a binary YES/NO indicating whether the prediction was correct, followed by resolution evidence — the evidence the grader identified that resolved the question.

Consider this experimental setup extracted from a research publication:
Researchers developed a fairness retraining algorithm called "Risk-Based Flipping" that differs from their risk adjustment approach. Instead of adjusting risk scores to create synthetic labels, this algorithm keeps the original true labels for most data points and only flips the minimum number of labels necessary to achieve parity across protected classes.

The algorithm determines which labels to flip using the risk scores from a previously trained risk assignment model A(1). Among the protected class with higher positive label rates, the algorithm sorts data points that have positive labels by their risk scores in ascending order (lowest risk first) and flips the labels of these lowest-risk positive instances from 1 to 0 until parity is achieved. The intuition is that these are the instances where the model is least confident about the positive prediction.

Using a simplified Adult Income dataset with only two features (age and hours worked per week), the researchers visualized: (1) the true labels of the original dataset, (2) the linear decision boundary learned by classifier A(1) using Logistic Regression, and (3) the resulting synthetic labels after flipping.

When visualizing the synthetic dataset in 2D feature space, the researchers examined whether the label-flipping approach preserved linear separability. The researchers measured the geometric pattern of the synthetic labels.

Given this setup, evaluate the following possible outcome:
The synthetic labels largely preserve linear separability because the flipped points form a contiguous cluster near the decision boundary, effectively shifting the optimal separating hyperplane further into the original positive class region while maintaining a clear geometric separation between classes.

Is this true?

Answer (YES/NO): NO